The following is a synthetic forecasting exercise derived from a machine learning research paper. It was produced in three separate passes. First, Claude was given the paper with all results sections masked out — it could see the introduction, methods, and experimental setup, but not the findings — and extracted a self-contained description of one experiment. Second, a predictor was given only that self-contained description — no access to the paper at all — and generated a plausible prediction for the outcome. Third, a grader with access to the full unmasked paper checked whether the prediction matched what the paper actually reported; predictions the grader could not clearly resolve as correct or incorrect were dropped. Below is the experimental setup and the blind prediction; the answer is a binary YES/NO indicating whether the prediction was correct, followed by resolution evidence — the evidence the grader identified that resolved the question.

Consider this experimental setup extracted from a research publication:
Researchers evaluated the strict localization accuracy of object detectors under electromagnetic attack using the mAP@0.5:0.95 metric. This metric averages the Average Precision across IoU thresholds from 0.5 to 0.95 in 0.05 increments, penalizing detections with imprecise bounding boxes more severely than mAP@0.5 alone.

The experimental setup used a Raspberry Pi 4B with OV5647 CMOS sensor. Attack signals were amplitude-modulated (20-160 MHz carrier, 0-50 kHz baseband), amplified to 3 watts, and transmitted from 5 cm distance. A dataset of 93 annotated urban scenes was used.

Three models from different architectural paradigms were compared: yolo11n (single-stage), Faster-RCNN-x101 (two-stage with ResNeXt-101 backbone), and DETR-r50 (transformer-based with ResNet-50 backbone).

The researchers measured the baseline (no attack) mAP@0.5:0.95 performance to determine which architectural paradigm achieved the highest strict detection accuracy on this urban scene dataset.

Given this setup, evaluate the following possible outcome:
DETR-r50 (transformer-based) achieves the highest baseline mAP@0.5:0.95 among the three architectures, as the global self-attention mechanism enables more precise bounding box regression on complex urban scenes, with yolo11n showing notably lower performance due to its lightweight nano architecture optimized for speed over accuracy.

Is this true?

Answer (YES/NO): NO